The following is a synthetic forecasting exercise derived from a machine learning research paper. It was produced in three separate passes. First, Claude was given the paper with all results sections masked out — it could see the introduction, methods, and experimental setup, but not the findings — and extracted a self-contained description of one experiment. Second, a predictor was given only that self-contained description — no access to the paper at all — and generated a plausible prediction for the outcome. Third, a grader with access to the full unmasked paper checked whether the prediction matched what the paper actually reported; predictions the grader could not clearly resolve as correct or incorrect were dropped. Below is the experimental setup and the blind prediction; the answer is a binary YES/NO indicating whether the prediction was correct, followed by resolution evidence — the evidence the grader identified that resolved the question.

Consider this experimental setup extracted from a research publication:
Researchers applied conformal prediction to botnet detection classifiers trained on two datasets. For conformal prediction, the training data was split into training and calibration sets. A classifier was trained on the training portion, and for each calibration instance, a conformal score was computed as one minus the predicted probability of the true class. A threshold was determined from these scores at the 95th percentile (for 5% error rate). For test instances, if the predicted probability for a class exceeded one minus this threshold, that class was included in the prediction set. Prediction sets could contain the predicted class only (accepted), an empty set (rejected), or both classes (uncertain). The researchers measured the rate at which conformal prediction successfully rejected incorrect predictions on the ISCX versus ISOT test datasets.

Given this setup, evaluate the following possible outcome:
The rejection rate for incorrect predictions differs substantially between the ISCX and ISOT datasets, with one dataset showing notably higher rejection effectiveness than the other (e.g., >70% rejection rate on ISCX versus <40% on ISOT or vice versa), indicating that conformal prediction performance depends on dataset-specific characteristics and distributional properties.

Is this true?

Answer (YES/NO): NO